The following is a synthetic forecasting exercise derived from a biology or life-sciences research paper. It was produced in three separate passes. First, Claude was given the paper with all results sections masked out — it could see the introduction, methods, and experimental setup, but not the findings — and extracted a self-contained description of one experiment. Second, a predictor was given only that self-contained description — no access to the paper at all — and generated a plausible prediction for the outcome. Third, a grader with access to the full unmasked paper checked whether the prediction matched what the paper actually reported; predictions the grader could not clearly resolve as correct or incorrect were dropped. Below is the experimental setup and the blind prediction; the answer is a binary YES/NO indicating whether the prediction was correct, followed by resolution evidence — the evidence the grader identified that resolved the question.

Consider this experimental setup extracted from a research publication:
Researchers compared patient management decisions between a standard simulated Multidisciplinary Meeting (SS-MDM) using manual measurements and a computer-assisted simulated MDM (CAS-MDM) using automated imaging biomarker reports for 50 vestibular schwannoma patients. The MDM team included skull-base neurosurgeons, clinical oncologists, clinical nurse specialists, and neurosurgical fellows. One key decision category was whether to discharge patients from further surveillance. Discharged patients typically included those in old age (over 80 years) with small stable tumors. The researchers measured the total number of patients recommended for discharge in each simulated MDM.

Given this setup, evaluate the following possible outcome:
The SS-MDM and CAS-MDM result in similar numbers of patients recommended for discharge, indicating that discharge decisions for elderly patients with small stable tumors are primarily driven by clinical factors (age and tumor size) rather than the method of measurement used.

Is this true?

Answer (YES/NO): NO